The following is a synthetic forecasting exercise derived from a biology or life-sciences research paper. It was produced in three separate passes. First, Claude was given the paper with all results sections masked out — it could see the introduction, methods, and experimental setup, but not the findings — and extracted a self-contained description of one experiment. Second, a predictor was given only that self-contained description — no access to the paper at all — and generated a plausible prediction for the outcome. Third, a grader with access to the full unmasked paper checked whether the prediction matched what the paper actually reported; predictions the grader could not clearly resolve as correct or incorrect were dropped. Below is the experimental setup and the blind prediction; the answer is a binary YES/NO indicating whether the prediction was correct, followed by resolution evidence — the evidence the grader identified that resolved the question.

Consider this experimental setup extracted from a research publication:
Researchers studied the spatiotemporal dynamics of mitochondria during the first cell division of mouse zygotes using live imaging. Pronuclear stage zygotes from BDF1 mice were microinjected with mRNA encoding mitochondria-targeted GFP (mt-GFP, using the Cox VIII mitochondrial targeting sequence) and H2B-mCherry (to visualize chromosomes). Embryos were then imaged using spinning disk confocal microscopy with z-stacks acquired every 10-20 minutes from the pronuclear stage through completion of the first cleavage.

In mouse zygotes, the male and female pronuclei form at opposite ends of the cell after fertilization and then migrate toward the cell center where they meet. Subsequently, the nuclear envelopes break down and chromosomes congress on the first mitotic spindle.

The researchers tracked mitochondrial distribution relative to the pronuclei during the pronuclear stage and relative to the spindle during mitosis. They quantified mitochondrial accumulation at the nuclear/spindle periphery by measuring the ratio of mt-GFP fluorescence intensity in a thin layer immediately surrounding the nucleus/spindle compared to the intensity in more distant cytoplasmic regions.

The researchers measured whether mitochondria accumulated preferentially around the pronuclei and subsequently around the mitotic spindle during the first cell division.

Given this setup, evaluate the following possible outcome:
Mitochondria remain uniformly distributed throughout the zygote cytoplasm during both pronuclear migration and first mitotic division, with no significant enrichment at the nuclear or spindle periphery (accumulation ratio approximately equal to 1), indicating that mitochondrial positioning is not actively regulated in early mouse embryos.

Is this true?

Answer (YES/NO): NO